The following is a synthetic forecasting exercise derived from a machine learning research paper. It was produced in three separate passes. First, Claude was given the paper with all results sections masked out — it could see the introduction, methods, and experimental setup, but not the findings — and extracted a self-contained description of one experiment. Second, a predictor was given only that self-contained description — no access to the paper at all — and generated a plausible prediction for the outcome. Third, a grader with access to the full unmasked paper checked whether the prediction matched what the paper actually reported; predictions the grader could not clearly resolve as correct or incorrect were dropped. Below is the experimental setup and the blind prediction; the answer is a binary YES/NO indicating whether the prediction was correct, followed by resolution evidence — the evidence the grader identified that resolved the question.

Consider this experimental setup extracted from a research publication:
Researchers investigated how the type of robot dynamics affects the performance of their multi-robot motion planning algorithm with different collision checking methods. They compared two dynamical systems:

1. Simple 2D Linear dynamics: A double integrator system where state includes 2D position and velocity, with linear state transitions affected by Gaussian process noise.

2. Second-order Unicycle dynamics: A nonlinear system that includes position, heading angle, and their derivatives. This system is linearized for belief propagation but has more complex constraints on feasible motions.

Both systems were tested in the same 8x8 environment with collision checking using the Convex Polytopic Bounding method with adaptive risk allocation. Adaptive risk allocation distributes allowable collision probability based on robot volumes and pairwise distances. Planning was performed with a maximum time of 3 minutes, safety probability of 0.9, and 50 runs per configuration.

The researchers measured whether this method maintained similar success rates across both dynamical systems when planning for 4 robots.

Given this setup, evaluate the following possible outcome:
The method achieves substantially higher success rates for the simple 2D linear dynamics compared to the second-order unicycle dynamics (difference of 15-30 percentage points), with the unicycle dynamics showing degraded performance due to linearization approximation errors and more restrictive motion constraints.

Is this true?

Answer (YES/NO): NO